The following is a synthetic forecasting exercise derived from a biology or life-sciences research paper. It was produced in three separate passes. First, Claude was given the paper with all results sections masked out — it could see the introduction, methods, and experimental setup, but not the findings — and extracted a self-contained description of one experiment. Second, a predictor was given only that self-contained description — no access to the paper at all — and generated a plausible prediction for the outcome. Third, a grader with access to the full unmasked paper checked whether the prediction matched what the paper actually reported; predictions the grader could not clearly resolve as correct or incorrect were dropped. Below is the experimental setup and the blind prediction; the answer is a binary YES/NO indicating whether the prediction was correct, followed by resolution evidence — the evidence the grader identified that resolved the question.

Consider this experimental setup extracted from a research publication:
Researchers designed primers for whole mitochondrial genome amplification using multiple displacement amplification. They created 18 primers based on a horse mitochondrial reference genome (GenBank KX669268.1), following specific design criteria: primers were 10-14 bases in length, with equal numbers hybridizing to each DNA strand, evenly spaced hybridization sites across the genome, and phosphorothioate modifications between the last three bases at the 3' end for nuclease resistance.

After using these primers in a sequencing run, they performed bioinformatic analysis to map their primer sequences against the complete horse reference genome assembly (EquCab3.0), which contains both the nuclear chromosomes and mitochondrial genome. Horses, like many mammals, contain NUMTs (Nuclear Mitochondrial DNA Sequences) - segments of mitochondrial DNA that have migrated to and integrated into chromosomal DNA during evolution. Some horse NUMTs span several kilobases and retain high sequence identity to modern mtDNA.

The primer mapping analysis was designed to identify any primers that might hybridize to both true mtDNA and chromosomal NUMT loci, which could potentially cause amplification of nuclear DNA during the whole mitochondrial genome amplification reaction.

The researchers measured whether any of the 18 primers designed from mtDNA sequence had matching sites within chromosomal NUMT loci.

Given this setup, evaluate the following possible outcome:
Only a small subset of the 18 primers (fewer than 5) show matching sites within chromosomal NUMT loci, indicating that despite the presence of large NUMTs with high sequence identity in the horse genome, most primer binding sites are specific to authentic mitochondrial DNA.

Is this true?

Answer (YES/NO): YES